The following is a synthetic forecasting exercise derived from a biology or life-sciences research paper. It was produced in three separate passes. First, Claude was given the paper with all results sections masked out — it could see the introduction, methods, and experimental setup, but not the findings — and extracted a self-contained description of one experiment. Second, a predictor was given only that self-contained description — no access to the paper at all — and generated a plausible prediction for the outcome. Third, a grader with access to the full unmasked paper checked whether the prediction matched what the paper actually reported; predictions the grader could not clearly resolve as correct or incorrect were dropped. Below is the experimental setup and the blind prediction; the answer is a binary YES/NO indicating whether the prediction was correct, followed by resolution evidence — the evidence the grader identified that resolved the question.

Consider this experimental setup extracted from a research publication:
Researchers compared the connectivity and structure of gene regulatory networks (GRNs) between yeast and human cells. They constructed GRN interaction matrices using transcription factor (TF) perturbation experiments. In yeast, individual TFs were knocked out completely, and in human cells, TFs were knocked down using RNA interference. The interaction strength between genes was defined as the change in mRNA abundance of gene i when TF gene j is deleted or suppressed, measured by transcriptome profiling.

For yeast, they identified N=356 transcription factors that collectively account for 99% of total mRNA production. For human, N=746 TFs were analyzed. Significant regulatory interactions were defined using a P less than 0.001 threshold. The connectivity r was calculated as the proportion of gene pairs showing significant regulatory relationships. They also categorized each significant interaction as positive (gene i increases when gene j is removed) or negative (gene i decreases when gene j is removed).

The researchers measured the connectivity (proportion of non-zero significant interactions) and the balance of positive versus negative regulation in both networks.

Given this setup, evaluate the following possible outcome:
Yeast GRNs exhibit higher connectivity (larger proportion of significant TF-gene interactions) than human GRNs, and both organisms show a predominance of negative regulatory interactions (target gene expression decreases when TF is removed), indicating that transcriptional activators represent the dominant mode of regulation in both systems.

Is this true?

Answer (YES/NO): NO